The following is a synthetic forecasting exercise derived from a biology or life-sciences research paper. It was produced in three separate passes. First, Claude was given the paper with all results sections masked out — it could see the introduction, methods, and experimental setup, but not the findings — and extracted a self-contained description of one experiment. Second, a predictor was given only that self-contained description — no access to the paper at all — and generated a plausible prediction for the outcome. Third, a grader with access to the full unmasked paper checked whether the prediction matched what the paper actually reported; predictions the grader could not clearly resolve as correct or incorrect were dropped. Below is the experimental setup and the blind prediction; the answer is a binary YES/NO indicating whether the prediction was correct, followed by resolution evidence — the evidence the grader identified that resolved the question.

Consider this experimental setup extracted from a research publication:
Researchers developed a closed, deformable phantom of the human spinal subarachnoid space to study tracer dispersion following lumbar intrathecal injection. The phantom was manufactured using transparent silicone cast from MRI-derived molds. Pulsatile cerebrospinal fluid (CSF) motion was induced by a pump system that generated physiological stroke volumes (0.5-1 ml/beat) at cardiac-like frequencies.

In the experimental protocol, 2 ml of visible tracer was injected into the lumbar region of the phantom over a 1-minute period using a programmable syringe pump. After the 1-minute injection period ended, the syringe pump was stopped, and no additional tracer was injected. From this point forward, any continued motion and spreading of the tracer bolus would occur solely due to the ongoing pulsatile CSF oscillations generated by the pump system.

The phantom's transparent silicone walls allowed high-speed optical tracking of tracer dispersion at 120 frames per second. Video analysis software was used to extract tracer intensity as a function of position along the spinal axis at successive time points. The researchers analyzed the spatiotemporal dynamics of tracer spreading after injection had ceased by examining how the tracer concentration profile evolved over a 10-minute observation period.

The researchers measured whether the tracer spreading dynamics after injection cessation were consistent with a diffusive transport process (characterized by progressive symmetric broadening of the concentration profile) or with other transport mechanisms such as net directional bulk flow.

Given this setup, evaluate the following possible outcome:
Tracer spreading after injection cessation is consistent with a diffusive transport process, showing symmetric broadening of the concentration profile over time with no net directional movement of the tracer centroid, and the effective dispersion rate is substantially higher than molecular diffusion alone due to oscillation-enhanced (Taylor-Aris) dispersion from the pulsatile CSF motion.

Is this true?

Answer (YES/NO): NO